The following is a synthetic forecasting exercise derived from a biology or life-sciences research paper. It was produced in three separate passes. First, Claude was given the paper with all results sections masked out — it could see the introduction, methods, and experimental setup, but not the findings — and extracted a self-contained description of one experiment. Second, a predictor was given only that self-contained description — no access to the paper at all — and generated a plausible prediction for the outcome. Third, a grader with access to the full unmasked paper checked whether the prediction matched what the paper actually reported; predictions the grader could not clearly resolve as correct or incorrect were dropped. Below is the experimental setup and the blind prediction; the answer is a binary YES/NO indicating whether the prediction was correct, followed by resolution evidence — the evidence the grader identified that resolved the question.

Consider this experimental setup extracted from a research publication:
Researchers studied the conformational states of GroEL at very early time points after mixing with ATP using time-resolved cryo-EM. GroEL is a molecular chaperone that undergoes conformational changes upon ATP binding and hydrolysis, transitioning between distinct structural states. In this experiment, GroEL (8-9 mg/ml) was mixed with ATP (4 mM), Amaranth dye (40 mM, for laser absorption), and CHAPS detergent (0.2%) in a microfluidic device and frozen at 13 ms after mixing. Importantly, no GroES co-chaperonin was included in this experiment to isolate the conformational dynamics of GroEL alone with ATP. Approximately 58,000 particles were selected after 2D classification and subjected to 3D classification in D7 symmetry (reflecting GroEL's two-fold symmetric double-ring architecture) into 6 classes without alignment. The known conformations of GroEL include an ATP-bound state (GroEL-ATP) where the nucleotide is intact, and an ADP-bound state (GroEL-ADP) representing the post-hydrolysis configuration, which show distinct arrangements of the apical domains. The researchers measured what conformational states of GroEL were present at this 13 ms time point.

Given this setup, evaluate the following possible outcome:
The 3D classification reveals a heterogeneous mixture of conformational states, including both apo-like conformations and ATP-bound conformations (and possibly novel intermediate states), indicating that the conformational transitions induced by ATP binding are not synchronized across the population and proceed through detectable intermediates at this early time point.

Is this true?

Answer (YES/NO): NO